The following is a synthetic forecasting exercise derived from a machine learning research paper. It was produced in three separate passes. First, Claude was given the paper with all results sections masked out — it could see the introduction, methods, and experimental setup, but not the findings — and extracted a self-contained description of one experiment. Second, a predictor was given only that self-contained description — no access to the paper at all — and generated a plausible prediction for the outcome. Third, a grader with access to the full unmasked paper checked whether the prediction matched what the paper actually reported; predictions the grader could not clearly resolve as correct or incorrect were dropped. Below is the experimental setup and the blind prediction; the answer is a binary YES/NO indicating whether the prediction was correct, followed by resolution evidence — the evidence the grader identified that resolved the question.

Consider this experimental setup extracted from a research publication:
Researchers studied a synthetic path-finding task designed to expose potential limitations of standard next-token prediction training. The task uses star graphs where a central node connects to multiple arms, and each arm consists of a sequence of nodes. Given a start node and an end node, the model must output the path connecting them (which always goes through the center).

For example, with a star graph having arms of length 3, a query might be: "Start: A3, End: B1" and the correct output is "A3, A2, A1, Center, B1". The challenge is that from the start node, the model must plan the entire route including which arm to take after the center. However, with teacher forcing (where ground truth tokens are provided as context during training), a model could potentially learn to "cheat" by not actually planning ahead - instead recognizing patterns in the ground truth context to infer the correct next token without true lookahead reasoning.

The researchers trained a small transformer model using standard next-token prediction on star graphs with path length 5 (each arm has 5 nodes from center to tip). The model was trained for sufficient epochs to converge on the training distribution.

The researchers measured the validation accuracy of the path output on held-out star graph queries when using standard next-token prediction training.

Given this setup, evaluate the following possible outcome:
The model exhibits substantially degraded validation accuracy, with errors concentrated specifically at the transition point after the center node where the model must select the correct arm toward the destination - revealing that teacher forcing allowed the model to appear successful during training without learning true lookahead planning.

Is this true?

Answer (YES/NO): NO